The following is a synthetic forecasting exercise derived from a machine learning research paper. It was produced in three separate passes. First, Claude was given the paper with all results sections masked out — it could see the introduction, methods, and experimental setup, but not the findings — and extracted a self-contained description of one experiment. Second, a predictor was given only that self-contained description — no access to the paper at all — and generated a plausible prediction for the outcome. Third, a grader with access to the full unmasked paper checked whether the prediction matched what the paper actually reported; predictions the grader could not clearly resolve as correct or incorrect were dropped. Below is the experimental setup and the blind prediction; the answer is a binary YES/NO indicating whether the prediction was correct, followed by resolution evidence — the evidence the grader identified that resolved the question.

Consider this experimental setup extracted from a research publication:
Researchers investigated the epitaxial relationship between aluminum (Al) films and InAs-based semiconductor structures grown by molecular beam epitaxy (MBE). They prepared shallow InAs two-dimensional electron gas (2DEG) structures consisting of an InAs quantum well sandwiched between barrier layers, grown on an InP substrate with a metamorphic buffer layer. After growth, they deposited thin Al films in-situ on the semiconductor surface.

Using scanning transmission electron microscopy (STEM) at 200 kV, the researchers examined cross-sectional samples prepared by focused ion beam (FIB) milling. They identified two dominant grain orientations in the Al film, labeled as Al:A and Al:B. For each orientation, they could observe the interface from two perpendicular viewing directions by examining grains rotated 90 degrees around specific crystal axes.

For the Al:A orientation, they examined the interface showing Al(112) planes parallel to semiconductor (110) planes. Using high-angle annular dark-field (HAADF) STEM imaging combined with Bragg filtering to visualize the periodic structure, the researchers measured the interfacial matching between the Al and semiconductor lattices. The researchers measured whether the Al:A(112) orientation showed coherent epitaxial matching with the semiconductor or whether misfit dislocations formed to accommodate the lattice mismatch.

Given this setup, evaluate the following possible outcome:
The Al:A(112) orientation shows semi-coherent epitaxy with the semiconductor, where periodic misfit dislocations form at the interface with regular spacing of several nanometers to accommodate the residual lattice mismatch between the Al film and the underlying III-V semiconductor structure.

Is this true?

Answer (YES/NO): NO